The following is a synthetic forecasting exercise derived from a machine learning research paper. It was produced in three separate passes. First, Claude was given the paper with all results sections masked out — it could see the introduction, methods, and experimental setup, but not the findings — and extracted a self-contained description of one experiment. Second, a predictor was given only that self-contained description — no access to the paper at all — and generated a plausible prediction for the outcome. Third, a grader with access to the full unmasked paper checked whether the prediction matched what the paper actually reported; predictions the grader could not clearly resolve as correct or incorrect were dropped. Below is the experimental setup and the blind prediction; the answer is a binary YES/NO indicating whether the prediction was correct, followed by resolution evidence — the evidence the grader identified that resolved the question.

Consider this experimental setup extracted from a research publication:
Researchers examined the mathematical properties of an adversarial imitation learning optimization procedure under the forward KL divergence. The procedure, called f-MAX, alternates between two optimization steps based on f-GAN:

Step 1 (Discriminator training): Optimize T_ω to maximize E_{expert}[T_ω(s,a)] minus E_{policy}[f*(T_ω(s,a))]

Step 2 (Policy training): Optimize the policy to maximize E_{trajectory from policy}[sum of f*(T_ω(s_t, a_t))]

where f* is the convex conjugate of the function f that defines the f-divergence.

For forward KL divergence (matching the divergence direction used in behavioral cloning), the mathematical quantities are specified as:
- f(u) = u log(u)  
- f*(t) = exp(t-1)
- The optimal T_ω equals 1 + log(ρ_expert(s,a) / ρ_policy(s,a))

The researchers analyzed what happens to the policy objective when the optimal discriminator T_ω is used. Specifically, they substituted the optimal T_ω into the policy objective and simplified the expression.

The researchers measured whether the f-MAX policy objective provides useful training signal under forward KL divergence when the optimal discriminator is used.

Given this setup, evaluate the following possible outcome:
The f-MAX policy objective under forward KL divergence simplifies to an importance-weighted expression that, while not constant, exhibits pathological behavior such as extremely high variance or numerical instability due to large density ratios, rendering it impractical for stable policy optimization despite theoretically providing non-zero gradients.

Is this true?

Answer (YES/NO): NO